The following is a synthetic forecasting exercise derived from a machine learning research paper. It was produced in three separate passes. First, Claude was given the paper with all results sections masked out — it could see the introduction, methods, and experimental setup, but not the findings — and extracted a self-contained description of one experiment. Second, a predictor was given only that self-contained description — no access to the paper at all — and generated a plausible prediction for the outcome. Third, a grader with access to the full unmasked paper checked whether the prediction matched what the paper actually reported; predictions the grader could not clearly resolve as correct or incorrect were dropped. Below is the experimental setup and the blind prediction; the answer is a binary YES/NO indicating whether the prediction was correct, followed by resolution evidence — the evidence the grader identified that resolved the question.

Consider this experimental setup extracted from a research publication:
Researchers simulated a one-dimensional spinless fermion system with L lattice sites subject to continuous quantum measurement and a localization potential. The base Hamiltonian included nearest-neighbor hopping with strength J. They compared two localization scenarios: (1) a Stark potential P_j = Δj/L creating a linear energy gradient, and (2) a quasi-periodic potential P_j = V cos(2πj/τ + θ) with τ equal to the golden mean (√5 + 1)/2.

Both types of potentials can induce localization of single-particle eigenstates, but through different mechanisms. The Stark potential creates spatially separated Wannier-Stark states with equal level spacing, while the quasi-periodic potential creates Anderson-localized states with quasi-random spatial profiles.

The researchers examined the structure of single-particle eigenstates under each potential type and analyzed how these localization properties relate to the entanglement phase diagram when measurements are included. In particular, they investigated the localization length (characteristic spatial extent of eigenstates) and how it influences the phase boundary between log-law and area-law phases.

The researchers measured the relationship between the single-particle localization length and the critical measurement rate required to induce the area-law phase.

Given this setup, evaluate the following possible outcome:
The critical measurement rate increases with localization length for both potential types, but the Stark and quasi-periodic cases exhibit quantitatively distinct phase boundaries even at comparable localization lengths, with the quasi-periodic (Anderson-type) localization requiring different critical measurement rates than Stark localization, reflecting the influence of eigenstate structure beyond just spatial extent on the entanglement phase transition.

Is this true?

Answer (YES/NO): YES